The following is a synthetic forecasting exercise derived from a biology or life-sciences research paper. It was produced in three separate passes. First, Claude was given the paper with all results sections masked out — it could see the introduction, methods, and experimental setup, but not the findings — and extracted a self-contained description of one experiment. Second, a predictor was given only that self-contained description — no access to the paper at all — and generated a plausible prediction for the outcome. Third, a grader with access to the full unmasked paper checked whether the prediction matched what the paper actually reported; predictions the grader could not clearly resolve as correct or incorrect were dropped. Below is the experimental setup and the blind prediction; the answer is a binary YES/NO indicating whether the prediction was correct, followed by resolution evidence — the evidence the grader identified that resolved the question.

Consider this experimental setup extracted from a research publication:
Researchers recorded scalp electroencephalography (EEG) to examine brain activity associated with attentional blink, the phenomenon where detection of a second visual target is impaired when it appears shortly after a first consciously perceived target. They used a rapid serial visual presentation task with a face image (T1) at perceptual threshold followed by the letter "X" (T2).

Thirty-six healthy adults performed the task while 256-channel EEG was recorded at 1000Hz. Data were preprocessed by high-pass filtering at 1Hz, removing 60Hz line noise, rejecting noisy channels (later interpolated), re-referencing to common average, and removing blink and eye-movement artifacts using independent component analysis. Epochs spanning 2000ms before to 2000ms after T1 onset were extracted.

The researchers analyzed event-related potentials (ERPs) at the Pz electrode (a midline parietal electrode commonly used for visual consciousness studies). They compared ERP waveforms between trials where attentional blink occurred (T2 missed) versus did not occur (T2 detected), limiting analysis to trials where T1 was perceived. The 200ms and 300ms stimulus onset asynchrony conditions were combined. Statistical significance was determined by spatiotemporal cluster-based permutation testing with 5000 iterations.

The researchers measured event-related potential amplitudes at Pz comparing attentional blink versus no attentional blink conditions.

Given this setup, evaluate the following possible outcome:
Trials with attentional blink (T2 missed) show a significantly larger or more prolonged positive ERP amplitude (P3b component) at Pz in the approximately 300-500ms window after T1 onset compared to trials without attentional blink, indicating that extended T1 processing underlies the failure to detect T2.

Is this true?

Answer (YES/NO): YES